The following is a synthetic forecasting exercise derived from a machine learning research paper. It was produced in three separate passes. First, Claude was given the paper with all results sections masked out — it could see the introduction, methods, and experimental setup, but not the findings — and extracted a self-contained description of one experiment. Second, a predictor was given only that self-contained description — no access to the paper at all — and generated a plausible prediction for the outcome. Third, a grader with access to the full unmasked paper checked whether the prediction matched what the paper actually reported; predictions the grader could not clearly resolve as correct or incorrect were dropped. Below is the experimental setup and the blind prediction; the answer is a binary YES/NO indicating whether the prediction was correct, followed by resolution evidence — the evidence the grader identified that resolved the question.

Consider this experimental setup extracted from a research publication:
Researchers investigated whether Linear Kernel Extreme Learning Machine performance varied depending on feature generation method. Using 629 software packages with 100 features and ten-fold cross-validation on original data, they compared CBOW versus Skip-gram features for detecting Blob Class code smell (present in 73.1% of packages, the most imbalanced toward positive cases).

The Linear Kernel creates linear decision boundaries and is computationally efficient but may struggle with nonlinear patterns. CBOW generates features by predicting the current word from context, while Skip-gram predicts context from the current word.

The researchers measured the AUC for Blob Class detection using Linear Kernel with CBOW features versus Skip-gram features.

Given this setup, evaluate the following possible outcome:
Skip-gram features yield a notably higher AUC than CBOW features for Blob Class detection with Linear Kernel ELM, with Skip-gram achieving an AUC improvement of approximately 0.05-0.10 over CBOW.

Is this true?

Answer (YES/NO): NO